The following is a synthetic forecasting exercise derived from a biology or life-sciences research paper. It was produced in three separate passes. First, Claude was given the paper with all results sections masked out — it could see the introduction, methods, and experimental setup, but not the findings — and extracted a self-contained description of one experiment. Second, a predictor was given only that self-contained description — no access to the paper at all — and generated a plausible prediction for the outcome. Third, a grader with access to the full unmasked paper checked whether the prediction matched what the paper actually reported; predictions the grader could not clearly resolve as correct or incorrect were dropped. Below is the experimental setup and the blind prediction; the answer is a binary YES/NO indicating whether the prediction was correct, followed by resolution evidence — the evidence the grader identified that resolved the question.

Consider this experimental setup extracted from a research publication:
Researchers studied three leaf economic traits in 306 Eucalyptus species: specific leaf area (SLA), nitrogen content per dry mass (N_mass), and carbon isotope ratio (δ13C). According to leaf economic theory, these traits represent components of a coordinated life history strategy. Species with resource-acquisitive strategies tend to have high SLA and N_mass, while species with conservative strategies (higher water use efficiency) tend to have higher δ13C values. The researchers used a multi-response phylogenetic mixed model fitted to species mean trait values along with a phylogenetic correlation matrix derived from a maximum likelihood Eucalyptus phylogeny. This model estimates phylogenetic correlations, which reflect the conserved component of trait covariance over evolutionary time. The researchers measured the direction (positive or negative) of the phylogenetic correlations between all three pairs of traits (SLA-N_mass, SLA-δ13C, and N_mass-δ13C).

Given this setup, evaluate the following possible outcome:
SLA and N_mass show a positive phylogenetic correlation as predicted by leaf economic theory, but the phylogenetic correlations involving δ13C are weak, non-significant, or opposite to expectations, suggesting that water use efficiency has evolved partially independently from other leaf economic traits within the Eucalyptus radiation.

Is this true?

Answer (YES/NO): NO